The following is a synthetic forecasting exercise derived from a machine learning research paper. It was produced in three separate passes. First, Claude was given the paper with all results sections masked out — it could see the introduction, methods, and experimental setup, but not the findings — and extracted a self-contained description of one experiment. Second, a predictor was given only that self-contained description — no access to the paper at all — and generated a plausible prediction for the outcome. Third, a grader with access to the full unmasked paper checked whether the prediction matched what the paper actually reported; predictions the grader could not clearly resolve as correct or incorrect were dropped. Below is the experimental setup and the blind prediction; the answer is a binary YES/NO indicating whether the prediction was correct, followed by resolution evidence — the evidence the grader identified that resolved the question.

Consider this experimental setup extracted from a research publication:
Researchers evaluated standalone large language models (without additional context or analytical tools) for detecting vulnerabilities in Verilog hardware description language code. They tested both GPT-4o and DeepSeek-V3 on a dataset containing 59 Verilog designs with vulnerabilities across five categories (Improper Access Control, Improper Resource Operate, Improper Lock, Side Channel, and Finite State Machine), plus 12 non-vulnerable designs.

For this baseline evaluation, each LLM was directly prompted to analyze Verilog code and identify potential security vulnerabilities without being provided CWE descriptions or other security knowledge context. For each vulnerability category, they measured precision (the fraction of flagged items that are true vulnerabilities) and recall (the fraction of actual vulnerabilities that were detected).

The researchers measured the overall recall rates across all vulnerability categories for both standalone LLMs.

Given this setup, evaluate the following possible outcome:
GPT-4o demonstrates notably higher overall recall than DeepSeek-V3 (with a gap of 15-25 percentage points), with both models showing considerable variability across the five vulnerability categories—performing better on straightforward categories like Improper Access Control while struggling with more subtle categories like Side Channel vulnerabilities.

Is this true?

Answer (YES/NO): YES